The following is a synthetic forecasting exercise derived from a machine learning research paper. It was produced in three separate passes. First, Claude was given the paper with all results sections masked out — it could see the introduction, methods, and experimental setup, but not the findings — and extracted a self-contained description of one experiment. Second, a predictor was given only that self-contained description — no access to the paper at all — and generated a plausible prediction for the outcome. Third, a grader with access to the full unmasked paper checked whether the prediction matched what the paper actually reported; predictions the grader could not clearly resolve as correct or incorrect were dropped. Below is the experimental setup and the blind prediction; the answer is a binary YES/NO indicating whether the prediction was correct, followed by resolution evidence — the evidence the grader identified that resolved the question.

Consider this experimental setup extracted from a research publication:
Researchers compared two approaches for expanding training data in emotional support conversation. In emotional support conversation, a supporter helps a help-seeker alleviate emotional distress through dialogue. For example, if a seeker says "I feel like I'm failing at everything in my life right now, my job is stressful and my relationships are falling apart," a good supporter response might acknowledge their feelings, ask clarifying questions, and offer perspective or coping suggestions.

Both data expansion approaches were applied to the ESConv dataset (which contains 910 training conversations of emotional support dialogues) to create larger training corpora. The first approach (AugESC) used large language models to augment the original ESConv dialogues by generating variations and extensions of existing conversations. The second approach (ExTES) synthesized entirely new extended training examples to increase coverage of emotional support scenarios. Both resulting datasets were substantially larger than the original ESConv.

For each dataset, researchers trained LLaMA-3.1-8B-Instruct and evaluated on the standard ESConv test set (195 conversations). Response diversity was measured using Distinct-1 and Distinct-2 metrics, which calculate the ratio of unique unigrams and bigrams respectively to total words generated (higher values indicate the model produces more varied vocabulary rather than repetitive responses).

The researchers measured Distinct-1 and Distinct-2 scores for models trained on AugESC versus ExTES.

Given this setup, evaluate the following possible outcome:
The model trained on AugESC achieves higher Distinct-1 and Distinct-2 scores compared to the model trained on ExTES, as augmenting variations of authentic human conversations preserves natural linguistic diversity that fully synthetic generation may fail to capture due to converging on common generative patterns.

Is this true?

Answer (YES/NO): NO